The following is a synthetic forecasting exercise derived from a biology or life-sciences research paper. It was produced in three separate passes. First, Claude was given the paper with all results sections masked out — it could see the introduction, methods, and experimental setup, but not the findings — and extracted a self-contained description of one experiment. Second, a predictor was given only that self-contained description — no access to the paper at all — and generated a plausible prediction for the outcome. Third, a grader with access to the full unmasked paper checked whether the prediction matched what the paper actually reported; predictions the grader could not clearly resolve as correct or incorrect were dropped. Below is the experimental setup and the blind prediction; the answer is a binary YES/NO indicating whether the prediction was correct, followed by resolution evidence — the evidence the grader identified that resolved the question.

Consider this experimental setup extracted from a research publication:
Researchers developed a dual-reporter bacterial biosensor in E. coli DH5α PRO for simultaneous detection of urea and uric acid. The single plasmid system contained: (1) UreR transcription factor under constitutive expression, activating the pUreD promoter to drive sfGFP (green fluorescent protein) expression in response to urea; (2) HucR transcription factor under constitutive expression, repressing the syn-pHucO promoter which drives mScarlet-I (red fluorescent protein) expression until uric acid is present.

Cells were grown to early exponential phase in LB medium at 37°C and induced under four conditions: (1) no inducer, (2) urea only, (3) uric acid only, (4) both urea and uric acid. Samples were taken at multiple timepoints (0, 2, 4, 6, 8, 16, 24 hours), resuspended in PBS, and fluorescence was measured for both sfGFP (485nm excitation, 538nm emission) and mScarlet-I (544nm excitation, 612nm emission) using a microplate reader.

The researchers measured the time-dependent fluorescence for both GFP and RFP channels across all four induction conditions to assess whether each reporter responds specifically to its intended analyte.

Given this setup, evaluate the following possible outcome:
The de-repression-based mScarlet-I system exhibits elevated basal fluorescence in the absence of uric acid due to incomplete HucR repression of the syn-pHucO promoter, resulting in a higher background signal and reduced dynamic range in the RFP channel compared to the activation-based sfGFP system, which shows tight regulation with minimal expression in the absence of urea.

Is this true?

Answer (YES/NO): NO